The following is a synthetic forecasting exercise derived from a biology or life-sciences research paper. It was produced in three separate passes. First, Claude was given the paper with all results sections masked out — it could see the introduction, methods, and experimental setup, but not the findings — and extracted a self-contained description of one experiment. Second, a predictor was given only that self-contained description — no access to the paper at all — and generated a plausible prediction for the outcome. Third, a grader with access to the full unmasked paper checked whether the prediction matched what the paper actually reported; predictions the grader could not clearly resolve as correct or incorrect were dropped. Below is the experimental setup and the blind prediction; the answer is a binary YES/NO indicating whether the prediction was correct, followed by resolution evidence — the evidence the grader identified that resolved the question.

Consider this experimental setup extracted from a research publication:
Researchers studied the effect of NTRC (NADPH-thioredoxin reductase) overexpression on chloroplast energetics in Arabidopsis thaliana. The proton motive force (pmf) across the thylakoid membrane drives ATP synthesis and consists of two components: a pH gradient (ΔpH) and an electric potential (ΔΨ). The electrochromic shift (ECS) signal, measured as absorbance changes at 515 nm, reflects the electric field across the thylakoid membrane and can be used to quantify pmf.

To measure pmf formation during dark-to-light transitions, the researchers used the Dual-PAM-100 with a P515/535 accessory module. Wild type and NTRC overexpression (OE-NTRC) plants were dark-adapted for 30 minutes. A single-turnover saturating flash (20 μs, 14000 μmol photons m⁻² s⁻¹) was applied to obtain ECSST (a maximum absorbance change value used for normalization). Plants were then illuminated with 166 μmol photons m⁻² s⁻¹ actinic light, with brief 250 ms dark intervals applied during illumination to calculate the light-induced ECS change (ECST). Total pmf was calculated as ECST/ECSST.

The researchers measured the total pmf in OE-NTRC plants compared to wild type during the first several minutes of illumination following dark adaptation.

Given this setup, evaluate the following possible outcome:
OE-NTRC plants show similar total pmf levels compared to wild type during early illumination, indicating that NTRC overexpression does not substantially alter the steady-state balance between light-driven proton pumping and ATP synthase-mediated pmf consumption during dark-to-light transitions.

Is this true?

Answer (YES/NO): NO